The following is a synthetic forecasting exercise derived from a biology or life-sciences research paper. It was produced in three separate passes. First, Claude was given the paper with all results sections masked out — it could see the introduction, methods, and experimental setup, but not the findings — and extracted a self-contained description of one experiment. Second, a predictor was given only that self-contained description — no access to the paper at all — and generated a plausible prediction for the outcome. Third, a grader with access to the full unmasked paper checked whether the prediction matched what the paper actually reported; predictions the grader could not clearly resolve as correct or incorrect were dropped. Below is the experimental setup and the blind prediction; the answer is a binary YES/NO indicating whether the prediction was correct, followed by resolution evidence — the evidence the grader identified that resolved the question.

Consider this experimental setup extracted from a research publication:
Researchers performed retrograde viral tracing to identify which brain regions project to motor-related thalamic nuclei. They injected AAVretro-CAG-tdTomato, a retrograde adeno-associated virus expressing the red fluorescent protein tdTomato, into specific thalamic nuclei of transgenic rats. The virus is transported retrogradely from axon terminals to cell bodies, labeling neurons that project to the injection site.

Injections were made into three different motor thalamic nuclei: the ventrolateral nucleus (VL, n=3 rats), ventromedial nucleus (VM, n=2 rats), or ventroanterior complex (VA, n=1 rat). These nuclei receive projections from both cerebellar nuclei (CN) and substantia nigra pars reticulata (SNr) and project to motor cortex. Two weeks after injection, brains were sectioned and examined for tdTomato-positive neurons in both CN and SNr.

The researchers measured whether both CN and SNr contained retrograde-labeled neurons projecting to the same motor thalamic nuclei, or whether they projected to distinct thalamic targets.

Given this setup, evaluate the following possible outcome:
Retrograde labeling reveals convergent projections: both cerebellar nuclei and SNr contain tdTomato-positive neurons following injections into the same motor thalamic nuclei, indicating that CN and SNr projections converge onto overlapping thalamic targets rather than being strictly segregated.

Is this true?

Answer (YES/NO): YES